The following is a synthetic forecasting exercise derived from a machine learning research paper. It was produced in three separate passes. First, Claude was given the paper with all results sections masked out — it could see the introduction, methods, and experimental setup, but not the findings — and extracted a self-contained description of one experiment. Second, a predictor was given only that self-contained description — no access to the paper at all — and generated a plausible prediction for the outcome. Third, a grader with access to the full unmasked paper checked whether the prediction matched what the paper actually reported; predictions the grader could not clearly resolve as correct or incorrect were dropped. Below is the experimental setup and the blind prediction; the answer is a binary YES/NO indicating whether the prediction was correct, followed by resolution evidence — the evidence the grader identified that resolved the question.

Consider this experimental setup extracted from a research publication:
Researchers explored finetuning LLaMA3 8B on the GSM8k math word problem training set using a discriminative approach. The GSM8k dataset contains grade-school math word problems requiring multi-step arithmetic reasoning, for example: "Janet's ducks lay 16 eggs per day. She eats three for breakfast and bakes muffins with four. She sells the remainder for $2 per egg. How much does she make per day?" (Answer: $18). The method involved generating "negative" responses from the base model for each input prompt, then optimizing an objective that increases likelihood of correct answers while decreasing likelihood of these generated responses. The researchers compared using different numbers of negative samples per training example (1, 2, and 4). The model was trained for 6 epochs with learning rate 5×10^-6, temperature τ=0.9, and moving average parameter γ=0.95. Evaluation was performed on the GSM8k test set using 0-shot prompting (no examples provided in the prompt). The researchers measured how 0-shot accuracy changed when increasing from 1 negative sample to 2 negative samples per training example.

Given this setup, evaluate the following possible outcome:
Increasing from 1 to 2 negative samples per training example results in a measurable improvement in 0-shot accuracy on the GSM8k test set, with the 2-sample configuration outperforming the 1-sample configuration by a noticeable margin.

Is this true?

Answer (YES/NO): YES